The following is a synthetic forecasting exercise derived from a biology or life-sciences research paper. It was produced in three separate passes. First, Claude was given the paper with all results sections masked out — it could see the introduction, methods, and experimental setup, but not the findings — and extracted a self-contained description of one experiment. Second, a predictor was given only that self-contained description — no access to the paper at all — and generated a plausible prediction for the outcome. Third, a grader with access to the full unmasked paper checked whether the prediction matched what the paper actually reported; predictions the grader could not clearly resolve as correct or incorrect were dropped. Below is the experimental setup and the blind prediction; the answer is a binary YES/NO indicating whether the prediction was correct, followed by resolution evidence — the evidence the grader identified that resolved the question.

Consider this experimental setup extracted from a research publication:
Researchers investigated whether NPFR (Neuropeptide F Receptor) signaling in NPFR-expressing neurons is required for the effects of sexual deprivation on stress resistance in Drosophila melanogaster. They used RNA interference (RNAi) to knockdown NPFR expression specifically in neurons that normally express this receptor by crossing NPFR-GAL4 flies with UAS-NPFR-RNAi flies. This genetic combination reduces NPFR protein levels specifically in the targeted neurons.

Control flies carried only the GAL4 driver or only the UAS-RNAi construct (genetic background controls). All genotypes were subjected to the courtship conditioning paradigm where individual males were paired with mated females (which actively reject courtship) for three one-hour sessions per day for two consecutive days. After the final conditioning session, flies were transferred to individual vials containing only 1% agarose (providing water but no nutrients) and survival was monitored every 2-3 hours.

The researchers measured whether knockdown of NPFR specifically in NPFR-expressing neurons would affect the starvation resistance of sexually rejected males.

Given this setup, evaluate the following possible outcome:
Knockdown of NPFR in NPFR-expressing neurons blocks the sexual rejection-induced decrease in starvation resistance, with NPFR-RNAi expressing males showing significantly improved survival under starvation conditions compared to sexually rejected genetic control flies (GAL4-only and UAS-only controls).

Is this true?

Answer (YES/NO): NO